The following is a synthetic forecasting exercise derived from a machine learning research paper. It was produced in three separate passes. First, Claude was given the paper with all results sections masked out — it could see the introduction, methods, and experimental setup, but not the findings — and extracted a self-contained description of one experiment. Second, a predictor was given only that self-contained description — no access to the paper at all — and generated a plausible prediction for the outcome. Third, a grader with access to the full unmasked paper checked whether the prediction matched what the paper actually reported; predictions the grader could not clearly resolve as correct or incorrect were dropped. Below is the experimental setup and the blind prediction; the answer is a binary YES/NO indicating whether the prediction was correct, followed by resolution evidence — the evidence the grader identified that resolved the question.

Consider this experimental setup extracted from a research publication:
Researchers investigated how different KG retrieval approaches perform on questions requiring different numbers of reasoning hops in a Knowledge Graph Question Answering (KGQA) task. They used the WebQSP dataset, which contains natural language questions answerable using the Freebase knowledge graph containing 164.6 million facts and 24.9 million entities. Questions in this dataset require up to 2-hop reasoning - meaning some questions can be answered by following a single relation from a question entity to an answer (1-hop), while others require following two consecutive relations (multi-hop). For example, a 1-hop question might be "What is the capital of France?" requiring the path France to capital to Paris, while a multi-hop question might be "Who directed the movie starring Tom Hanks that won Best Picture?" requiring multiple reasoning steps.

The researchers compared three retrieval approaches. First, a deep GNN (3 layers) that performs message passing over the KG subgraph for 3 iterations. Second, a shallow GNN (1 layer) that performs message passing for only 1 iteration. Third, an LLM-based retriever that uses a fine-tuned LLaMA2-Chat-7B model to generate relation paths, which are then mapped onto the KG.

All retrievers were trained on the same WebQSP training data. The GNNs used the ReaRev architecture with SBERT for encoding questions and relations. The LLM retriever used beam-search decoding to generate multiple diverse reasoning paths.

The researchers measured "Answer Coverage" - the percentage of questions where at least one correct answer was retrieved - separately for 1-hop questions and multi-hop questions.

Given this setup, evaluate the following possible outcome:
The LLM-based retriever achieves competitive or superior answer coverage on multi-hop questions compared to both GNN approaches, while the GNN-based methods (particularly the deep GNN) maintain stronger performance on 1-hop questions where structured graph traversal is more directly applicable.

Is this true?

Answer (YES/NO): NO